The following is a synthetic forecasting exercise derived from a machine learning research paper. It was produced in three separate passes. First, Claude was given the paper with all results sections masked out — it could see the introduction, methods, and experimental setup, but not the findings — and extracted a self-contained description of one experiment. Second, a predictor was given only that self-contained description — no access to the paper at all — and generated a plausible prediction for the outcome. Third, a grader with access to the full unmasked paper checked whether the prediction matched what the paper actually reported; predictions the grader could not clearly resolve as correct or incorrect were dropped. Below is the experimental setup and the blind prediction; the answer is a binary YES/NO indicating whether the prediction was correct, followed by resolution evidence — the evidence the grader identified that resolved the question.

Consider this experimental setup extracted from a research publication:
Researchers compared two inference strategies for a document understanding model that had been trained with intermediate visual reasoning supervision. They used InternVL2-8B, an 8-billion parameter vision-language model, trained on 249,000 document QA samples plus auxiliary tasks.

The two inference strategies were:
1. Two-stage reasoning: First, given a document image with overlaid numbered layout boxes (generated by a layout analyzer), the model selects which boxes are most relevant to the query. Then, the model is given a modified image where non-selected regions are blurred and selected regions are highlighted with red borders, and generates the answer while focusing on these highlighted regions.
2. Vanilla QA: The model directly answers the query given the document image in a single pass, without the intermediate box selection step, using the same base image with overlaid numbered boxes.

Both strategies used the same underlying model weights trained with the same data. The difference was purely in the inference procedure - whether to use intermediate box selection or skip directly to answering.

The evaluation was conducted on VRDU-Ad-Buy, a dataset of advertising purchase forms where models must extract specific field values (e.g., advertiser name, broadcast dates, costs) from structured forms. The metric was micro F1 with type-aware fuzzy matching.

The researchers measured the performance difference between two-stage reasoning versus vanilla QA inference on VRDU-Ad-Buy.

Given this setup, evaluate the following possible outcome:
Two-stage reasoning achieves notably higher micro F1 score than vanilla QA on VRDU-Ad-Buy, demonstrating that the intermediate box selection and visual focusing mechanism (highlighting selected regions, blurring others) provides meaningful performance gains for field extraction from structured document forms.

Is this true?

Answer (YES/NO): YES